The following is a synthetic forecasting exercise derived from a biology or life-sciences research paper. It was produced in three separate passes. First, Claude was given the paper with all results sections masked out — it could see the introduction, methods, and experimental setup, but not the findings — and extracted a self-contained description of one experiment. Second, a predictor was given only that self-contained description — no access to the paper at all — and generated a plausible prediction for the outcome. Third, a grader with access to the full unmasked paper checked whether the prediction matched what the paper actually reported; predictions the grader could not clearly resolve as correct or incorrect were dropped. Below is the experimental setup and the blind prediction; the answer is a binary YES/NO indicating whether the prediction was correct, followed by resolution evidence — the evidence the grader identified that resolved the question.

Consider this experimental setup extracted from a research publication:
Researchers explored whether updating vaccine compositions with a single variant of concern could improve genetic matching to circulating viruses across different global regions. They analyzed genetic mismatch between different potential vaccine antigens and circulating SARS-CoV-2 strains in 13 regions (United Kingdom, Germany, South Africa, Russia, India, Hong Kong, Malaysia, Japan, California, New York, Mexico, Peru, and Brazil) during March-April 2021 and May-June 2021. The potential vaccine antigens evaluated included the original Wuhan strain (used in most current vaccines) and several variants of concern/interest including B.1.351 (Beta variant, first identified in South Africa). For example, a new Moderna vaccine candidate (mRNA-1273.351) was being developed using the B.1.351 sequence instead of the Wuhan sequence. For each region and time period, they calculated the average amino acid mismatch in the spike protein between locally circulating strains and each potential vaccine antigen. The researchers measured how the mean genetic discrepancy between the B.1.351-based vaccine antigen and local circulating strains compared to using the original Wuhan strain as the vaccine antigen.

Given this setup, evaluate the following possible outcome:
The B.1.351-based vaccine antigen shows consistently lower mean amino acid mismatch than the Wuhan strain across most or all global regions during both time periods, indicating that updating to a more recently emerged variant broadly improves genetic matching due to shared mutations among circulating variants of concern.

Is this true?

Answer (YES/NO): NO